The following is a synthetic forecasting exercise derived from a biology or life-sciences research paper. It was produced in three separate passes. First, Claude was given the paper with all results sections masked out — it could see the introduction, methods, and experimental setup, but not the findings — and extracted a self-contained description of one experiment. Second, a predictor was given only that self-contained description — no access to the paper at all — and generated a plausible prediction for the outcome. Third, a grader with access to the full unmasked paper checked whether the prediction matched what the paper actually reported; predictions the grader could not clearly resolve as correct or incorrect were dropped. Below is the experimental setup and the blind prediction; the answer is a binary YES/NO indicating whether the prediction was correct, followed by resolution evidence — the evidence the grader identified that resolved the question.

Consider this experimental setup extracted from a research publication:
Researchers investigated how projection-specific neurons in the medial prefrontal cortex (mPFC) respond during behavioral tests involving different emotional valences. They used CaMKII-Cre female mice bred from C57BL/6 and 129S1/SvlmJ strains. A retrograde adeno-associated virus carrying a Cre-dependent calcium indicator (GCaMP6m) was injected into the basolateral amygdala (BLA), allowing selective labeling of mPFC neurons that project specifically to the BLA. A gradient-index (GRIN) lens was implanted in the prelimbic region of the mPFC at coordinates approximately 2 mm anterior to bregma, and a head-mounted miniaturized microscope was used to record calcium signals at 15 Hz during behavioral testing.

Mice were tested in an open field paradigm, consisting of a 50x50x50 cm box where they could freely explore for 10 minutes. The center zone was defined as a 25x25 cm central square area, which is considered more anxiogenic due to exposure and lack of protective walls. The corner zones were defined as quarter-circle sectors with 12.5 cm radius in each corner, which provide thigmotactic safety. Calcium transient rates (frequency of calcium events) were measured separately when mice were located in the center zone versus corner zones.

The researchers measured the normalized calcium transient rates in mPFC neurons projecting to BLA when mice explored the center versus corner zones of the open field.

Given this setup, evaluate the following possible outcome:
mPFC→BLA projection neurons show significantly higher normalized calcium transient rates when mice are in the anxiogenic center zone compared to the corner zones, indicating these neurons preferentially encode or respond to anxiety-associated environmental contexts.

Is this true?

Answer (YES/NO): NO